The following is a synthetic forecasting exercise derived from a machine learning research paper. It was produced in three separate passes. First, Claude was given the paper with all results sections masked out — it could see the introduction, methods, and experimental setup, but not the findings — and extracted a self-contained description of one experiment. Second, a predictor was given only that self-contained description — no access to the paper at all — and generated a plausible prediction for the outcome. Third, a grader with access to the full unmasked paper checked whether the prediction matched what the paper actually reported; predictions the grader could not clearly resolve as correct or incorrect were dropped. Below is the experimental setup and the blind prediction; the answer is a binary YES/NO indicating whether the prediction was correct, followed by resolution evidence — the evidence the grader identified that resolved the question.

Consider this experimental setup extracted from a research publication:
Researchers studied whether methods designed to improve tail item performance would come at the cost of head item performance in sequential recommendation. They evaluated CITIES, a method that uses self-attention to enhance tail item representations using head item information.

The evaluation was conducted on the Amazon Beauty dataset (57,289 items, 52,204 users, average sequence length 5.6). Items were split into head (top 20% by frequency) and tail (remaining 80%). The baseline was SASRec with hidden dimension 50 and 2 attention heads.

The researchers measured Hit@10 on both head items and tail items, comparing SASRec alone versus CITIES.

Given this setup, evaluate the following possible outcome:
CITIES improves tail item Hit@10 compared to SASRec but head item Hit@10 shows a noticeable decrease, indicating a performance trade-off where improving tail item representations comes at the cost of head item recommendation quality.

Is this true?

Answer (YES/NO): YES